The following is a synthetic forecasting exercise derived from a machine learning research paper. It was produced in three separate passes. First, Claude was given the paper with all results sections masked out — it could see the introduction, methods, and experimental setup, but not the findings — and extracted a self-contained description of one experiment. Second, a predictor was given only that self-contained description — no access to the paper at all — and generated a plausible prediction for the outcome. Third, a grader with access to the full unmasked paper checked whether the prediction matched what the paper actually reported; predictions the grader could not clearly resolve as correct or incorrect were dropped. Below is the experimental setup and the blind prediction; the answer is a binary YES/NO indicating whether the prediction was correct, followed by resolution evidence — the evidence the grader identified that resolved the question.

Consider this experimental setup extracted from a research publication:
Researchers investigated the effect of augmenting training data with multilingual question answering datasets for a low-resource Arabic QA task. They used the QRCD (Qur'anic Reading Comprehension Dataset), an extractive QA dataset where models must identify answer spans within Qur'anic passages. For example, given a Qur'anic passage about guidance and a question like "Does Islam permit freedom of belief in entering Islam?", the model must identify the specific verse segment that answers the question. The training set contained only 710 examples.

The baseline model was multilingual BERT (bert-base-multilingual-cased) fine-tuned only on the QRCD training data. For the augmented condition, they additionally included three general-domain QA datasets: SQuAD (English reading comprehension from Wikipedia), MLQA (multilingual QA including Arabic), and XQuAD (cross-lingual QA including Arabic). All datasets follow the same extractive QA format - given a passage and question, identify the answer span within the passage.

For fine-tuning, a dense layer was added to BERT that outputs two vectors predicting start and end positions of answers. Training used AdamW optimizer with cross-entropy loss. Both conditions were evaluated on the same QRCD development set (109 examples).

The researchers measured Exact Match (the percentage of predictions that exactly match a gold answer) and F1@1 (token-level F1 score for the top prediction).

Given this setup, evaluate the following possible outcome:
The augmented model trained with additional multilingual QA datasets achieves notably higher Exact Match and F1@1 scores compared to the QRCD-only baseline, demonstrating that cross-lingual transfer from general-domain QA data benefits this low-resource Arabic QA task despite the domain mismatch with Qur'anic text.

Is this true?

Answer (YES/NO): NO